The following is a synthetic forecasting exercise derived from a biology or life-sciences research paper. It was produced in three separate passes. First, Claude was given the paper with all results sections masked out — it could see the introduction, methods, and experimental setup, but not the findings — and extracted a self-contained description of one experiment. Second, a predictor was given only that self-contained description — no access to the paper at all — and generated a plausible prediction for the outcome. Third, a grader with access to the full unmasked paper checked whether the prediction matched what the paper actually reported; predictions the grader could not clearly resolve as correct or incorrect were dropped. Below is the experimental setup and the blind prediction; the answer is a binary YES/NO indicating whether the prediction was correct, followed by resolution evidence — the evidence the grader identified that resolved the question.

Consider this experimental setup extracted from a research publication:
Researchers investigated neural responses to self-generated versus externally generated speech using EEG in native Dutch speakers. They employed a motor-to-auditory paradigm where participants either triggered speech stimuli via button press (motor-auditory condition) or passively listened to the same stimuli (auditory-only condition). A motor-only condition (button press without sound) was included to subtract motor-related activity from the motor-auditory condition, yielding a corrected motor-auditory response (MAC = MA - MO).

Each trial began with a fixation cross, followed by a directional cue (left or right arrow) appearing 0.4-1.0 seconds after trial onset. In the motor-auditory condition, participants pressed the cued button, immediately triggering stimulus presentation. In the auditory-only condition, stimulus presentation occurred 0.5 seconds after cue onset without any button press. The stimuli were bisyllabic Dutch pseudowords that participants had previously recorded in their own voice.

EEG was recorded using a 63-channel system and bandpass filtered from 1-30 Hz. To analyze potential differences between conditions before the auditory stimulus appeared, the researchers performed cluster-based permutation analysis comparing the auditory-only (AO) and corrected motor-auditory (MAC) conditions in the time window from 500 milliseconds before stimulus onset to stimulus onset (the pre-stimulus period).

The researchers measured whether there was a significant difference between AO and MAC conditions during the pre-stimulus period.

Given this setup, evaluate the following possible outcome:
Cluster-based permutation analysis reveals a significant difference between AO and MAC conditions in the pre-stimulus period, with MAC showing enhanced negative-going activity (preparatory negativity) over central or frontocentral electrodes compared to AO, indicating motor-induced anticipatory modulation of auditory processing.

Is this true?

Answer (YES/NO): NO